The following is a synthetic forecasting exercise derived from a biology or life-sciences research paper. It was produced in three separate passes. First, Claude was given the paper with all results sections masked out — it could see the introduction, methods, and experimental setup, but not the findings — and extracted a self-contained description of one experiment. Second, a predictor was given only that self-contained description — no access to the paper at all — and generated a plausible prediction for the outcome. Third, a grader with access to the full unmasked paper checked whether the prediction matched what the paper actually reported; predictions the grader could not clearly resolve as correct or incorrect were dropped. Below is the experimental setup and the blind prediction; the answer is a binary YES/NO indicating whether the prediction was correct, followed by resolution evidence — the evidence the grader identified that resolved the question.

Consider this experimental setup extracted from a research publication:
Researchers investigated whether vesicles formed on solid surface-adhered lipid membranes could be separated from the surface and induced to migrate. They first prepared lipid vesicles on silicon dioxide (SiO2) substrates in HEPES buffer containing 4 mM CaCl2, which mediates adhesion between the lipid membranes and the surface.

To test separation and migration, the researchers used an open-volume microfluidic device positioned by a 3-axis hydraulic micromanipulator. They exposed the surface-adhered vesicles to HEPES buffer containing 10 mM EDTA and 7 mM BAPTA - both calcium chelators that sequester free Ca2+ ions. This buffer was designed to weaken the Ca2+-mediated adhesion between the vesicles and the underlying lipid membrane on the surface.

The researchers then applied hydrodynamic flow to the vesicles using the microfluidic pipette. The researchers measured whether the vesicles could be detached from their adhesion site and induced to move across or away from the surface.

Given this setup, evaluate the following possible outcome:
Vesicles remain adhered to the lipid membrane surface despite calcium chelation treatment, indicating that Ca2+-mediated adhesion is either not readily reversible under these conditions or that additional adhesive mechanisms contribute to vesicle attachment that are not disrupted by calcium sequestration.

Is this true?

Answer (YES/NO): NO